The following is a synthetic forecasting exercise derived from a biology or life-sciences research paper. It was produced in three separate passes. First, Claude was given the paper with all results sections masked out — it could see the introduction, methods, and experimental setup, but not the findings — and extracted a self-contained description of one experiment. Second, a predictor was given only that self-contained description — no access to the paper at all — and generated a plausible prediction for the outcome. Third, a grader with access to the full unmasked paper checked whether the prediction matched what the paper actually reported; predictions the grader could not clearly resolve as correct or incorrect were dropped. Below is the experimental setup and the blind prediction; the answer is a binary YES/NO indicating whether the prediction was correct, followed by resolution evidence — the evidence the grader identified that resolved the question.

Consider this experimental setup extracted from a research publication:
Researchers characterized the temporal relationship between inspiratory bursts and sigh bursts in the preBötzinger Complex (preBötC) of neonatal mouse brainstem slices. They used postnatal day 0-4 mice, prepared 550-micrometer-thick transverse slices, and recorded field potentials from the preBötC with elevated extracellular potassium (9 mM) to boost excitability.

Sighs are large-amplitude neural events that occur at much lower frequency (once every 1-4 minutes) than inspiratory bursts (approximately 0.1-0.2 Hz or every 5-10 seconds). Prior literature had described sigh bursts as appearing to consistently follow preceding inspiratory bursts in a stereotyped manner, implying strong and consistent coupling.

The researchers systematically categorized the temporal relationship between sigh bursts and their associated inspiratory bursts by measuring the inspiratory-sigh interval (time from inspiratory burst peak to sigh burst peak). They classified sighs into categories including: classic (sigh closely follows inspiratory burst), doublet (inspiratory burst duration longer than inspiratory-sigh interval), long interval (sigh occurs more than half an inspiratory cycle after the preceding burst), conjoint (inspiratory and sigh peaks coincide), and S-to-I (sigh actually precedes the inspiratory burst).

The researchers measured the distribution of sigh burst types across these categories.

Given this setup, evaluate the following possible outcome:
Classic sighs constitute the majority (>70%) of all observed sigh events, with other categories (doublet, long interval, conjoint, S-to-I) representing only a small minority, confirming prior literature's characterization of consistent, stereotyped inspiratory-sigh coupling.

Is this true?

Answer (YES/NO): NO